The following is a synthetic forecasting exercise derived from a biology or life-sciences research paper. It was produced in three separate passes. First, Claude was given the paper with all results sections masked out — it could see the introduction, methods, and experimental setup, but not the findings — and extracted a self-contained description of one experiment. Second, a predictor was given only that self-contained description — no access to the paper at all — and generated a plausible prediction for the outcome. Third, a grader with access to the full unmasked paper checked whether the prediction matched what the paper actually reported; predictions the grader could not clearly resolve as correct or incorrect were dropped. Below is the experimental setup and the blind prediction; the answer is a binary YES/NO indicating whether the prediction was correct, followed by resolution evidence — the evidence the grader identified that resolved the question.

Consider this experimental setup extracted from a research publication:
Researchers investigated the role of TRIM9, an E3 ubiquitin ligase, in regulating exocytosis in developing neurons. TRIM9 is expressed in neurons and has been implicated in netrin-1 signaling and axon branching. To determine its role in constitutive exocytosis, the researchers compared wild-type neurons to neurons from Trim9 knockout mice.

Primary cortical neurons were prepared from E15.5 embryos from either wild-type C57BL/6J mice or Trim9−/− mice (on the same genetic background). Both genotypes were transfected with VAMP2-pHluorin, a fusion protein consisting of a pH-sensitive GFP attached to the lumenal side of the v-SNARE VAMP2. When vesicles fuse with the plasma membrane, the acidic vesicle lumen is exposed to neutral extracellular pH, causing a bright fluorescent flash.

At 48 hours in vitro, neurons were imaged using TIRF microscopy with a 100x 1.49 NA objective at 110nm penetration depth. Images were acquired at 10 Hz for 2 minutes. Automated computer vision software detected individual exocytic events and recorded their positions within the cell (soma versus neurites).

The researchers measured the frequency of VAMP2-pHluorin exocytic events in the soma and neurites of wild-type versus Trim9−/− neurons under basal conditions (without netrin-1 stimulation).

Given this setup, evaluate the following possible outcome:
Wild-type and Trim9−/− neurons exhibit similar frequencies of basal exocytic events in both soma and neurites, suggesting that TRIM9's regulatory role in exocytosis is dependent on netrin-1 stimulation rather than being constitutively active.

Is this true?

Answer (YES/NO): NO